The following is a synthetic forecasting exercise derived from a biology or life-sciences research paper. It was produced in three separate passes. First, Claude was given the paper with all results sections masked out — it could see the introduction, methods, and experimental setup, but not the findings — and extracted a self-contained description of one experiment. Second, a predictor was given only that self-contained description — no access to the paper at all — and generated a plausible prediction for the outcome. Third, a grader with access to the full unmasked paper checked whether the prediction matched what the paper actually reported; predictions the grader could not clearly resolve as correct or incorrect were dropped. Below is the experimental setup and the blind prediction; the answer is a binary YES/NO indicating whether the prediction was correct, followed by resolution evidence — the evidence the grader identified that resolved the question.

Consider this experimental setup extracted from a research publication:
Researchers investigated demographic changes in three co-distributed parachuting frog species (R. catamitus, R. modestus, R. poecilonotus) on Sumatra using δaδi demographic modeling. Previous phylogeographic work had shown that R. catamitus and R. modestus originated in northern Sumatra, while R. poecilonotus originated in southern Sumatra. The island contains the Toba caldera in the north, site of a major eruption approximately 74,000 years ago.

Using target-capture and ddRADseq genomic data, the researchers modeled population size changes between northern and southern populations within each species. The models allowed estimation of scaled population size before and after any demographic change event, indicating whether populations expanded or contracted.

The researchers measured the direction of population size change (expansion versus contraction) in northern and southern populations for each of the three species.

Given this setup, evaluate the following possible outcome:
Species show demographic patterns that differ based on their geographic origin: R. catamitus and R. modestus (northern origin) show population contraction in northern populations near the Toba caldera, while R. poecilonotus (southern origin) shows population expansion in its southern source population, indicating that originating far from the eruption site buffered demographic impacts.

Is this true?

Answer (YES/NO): NO